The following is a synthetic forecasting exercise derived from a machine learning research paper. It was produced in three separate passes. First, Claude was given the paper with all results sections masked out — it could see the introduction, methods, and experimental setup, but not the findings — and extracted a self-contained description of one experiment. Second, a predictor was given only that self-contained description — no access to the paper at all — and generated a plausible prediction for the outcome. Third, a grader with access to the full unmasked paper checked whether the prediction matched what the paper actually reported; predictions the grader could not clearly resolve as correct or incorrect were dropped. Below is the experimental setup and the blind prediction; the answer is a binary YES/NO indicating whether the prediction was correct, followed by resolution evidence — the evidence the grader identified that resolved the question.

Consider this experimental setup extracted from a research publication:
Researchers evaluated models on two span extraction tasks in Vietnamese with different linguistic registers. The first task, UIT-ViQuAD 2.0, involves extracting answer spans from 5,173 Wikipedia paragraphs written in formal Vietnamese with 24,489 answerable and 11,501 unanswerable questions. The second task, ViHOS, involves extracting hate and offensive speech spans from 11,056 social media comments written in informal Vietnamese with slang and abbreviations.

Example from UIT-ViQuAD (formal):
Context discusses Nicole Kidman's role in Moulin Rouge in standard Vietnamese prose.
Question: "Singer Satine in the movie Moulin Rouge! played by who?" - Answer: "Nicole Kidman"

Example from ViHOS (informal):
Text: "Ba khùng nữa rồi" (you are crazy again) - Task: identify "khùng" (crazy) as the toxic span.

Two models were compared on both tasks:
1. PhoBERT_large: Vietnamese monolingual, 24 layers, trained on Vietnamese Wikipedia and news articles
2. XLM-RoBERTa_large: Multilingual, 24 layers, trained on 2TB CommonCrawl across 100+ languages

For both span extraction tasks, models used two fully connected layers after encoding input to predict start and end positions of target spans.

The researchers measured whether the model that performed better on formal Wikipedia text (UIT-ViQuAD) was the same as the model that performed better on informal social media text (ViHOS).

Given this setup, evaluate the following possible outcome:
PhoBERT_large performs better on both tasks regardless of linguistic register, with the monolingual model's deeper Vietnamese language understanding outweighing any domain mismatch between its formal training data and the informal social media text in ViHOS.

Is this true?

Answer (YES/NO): NO